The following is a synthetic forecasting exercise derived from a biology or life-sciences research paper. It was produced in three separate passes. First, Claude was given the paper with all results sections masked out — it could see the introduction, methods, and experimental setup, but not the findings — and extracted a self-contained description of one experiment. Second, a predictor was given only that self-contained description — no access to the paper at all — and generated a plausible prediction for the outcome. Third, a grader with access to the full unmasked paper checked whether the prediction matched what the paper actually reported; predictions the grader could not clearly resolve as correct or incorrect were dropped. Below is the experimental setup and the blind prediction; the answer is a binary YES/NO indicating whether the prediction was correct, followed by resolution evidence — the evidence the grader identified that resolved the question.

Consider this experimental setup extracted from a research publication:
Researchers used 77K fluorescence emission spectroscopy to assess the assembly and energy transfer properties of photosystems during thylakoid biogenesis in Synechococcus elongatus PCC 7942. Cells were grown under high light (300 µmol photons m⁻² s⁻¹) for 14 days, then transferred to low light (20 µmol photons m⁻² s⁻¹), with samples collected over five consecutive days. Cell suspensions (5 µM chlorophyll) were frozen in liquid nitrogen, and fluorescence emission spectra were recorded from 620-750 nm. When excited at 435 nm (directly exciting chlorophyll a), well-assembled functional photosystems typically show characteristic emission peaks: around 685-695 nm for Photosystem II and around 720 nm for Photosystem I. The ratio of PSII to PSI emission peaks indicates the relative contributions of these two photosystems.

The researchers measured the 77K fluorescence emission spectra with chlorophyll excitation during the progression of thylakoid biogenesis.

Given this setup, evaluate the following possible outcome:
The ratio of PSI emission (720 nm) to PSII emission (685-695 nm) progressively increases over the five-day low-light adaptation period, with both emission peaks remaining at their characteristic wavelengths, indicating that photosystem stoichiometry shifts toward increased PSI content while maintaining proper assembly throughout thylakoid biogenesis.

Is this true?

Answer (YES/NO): NO